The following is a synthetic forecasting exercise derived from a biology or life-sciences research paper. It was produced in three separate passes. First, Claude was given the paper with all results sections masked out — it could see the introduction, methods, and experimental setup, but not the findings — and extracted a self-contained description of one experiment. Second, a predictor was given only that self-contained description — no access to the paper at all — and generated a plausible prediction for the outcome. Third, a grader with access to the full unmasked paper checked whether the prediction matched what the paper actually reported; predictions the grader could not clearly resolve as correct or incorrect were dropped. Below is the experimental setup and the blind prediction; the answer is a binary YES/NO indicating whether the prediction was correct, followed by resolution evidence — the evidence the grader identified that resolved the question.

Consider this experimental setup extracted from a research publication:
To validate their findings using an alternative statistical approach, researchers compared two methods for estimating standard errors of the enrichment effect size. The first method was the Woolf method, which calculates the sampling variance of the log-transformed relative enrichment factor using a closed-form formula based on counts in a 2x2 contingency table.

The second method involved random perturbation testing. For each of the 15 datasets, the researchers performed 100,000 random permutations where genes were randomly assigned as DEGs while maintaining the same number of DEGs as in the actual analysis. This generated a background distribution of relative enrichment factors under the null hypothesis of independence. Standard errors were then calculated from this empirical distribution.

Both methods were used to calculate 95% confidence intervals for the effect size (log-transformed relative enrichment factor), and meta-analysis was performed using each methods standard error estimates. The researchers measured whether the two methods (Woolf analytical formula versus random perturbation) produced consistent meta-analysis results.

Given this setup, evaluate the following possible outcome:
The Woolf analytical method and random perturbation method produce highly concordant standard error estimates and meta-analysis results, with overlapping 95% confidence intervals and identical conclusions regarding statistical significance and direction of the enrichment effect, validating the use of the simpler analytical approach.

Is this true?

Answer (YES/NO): NO